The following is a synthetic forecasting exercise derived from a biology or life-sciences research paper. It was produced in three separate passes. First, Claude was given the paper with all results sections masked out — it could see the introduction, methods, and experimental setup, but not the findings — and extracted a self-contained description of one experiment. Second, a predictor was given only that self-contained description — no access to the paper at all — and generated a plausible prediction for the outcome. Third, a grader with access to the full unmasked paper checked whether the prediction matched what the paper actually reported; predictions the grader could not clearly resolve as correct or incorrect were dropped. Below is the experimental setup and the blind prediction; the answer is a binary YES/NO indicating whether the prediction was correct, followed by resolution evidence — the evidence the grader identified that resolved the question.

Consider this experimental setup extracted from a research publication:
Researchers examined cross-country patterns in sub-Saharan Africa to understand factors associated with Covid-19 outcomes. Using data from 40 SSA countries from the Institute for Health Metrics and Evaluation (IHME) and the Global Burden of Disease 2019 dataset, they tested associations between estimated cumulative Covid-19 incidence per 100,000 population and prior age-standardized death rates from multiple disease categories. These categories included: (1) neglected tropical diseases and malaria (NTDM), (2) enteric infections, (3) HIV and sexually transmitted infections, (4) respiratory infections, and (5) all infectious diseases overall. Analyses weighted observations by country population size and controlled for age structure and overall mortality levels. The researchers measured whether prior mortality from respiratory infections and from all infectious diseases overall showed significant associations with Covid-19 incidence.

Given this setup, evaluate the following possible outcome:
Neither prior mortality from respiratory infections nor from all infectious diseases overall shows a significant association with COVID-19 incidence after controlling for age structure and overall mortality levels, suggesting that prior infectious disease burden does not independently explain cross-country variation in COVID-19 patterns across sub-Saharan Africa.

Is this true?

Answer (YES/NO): YES